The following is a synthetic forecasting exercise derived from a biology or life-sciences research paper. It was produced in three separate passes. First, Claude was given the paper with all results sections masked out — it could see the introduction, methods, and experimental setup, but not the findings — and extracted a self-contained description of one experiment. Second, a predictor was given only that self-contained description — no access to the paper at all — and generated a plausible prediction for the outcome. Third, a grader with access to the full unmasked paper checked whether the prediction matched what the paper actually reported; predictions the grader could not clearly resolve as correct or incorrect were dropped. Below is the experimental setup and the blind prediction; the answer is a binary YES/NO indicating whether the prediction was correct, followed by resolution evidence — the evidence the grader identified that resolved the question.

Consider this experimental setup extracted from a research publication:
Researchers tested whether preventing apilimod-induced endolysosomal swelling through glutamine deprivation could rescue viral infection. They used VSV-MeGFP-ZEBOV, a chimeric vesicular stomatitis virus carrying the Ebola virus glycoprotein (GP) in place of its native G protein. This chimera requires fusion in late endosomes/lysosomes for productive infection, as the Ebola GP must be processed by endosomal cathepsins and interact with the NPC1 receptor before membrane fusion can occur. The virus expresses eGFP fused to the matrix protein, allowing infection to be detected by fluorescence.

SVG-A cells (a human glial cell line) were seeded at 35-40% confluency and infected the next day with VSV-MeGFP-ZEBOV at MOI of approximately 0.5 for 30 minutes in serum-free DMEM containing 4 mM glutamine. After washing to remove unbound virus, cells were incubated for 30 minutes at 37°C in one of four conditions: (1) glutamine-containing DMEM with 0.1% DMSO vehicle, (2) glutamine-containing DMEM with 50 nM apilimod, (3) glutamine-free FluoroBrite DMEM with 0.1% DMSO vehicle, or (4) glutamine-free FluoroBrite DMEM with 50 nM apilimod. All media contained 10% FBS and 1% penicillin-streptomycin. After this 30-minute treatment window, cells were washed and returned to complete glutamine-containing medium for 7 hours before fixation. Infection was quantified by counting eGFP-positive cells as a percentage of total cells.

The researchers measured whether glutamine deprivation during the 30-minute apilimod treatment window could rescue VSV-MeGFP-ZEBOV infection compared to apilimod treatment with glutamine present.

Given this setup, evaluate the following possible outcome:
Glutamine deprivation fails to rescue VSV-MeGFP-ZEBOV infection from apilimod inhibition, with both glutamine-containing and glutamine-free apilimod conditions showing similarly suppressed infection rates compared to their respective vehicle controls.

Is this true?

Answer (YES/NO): NO